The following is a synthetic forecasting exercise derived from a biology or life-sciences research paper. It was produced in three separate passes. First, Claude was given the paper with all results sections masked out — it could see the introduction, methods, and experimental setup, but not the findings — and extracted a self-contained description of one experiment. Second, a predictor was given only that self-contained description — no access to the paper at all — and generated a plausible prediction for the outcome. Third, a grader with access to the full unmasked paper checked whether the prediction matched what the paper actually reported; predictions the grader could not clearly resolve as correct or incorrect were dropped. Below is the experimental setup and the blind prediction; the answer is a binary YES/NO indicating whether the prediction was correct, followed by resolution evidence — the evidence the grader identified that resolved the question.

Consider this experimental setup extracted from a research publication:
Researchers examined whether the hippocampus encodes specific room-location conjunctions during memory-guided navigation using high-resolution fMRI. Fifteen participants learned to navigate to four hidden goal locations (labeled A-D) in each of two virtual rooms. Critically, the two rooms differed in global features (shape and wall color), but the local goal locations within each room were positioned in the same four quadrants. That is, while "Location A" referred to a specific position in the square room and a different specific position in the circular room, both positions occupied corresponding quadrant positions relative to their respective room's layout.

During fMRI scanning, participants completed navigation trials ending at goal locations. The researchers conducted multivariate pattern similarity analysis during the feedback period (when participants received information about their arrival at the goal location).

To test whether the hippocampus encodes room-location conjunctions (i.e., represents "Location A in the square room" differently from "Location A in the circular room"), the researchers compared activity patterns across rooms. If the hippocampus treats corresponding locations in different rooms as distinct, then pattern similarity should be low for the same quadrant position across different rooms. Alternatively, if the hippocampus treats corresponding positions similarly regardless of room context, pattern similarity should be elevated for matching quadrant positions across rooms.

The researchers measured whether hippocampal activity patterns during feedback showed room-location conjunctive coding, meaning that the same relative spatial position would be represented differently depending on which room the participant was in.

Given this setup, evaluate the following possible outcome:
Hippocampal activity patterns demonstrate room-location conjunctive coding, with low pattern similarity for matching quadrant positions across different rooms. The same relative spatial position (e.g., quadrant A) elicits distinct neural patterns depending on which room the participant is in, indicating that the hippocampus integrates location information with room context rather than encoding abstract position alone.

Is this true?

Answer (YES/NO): YES